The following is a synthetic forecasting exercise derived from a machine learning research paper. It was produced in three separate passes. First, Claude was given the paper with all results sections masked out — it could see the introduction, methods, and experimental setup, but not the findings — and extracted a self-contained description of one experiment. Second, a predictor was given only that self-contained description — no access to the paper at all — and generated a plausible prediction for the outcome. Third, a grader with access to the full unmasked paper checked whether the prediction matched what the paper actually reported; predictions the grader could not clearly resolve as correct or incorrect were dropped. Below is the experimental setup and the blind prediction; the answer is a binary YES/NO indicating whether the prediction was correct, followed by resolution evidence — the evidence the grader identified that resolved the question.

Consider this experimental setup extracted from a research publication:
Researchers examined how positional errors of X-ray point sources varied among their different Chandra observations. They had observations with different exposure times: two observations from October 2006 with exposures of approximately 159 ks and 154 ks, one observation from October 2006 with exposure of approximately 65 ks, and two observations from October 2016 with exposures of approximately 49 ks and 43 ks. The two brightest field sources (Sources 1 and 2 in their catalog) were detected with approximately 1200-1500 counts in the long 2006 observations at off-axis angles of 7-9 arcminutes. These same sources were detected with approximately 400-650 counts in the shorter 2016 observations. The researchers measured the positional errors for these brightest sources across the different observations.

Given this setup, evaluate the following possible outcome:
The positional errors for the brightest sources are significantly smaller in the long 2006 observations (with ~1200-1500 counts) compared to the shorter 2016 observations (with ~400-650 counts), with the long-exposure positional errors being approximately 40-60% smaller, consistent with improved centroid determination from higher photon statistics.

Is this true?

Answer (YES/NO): NO